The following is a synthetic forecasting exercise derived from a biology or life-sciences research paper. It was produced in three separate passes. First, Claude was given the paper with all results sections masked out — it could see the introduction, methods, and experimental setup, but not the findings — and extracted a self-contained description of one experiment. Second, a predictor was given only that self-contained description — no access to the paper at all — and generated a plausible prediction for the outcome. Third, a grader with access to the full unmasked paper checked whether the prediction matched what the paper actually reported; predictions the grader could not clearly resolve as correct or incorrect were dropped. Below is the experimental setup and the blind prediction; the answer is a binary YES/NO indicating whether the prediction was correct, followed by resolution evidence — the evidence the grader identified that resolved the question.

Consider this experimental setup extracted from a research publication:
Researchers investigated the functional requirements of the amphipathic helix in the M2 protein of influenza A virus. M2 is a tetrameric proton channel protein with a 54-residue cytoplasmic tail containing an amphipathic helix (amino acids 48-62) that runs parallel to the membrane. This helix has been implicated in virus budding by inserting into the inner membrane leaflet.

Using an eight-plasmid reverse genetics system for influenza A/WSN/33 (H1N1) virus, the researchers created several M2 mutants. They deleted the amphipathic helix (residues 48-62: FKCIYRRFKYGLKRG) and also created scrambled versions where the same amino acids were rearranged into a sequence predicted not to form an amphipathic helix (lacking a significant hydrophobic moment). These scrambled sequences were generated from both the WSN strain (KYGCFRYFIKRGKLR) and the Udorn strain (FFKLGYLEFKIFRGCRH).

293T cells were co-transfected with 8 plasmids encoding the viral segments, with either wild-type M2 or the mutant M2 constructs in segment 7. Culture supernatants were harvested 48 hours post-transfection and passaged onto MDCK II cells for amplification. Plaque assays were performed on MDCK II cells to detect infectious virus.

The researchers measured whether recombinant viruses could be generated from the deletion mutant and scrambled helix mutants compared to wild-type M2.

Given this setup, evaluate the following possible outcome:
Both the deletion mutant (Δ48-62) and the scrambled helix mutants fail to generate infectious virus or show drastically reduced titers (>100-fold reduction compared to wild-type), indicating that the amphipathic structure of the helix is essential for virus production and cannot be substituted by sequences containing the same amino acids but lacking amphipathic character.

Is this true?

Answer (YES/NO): YES